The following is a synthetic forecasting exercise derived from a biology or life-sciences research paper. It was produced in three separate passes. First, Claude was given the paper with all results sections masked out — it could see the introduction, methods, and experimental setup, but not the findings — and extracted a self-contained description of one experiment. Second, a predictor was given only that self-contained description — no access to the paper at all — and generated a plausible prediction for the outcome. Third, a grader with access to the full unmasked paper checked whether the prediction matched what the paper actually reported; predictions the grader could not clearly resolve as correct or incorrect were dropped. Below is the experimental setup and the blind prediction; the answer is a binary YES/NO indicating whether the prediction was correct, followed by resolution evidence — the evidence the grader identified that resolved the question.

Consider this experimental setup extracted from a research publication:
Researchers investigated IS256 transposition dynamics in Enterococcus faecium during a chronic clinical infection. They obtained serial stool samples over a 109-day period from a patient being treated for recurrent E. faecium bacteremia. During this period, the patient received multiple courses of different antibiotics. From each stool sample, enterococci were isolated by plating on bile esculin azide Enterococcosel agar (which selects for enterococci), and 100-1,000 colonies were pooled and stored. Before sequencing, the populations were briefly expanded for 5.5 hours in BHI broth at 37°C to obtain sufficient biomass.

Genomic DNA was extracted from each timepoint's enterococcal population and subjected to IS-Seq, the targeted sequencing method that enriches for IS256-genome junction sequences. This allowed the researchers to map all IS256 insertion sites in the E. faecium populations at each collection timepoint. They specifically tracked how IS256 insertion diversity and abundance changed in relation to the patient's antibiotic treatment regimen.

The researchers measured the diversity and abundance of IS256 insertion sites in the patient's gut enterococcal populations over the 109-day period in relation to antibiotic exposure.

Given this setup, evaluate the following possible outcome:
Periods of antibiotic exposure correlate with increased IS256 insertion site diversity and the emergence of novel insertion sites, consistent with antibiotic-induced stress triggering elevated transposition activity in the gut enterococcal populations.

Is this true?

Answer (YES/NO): YES